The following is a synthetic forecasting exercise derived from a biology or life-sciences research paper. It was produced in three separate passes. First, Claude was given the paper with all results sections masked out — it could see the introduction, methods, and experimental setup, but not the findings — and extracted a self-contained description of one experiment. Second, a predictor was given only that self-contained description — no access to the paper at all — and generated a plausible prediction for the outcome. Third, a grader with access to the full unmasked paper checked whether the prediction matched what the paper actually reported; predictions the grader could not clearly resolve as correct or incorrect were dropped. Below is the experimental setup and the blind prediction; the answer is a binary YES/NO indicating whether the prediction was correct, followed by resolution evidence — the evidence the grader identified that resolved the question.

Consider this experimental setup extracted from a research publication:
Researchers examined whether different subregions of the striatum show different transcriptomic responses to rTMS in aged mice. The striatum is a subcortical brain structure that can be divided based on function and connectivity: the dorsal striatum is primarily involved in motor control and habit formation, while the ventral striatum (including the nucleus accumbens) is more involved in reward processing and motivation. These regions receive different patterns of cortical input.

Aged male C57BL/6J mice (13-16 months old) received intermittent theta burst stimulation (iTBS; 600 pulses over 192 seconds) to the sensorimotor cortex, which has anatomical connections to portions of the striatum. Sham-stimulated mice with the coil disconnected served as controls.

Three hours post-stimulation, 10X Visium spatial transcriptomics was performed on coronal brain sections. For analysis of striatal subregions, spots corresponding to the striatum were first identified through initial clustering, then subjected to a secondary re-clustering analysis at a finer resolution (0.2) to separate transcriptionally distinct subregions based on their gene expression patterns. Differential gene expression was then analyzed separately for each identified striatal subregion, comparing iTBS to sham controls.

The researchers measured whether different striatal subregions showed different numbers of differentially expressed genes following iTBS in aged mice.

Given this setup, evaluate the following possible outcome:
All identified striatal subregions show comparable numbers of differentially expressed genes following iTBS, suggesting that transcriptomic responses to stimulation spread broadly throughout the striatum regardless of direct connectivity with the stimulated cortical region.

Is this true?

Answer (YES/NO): YES